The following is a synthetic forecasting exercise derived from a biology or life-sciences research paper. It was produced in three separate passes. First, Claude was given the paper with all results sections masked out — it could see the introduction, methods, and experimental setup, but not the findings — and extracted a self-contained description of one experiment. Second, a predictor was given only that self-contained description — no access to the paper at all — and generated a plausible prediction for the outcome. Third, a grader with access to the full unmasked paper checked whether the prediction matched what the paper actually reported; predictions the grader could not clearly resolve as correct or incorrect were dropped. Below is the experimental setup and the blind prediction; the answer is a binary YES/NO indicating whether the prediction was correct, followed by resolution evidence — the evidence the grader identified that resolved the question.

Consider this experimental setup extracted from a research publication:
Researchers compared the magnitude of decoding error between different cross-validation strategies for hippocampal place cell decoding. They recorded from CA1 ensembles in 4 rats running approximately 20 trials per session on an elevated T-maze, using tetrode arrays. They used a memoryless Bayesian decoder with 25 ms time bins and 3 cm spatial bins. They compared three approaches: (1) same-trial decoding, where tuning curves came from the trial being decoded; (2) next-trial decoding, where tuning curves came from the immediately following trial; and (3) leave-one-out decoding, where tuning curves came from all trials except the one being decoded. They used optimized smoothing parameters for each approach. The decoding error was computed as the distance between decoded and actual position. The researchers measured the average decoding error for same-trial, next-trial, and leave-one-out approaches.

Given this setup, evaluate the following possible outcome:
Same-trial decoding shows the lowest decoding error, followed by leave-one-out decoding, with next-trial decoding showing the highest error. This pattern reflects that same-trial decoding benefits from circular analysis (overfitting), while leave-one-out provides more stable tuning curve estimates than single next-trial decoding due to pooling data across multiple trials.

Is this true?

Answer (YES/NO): YES